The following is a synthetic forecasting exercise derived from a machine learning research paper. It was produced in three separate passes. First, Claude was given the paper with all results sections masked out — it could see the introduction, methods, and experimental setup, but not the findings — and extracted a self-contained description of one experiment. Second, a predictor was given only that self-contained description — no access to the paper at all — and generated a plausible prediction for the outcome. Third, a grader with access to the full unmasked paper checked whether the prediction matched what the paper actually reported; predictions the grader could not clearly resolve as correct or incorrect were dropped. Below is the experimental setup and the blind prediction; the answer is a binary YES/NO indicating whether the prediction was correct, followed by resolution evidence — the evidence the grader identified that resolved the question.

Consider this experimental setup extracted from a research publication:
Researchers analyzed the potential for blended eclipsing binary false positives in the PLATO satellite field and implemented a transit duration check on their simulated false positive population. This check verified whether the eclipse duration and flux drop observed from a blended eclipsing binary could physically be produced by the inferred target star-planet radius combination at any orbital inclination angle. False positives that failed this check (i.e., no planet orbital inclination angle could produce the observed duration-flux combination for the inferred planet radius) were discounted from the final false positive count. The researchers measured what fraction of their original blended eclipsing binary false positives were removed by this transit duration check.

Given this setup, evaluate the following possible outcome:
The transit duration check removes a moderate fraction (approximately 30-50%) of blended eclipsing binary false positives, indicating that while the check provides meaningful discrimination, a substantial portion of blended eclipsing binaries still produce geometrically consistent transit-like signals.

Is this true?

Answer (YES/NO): YES